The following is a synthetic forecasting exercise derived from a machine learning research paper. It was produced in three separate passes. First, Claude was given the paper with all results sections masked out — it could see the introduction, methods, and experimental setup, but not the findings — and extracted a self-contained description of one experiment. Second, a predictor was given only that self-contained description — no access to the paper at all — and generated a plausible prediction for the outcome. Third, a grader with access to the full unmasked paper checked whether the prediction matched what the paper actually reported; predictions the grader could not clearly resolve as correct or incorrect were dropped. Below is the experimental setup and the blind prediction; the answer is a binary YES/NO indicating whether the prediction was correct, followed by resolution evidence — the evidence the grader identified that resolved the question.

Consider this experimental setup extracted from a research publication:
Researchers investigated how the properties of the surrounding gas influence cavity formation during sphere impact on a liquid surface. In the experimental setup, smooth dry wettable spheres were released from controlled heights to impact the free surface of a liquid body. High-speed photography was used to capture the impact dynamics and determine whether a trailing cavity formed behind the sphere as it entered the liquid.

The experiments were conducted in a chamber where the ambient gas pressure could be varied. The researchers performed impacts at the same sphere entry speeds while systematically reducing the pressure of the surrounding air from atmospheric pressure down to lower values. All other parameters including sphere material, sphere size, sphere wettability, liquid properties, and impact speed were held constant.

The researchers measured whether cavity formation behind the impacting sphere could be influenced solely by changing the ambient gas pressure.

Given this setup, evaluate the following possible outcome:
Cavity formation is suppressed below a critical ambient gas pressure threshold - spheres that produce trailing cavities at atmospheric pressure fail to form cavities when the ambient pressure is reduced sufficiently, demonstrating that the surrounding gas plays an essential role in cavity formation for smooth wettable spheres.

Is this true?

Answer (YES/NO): YES